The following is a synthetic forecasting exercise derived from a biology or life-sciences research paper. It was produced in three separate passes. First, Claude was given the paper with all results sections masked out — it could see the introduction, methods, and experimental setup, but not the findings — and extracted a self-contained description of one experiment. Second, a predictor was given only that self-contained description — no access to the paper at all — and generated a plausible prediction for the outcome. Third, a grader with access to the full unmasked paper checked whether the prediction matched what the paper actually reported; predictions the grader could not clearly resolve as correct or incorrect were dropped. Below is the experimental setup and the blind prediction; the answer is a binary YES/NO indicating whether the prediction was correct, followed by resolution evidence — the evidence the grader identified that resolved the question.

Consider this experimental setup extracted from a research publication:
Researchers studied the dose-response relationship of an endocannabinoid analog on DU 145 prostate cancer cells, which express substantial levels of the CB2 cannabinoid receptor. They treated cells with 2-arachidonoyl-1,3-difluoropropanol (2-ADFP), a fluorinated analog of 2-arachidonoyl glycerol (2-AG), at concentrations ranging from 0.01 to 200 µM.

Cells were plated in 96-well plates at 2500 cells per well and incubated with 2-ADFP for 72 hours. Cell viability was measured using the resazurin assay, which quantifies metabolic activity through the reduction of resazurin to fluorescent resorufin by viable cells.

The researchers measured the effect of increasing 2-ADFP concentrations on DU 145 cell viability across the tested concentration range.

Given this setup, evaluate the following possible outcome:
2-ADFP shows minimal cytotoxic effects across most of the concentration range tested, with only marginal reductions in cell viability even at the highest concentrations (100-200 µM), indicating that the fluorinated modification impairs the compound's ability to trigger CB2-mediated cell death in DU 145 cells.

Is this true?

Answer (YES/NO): NO